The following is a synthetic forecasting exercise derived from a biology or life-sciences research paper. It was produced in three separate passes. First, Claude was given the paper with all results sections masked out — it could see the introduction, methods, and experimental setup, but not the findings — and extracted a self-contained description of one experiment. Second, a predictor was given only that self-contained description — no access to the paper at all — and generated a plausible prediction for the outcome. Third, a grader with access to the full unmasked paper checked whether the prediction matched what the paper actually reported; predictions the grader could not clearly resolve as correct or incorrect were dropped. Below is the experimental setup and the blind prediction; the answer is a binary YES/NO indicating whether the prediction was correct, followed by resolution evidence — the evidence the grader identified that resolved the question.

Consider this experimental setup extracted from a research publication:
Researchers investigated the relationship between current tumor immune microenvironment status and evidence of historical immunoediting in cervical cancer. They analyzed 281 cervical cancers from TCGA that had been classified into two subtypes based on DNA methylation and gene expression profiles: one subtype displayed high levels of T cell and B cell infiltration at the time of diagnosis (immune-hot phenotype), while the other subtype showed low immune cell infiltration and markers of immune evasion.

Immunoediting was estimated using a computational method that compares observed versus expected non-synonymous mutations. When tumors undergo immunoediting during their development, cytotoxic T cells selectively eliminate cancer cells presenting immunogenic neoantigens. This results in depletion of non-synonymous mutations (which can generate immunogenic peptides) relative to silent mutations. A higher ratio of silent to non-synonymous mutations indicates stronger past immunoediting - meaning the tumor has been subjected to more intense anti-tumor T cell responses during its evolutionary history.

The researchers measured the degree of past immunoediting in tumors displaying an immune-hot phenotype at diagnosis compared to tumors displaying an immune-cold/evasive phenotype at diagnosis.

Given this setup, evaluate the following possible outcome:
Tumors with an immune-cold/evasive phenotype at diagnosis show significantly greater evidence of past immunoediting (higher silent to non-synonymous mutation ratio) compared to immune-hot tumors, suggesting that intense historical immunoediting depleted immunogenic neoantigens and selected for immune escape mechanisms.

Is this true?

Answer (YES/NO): YES